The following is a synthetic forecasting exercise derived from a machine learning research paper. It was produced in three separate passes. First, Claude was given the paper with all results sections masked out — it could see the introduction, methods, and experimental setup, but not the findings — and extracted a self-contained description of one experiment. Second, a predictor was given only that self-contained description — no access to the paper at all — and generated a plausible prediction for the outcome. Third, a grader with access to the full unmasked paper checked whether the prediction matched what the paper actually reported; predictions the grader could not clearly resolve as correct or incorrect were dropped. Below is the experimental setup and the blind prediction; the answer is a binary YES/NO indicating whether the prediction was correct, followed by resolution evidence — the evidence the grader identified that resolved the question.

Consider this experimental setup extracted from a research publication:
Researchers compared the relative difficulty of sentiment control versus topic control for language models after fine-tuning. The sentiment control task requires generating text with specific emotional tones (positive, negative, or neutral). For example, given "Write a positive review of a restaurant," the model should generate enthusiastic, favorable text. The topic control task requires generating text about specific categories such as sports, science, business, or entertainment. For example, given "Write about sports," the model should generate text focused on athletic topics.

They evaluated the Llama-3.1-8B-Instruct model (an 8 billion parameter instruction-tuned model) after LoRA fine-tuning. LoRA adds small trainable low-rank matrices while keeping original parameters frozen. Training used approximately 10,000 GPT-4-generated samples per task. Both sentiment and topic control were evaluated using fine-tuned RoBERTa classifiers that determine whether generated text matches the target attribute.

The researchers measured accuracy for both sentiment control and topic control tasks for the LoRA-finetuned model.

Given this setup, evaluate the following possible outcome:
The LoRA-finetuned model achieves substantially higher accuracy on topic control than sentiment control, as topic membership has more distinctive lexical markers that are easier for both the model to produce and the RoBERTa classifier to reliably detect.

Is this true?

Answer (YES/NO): NO